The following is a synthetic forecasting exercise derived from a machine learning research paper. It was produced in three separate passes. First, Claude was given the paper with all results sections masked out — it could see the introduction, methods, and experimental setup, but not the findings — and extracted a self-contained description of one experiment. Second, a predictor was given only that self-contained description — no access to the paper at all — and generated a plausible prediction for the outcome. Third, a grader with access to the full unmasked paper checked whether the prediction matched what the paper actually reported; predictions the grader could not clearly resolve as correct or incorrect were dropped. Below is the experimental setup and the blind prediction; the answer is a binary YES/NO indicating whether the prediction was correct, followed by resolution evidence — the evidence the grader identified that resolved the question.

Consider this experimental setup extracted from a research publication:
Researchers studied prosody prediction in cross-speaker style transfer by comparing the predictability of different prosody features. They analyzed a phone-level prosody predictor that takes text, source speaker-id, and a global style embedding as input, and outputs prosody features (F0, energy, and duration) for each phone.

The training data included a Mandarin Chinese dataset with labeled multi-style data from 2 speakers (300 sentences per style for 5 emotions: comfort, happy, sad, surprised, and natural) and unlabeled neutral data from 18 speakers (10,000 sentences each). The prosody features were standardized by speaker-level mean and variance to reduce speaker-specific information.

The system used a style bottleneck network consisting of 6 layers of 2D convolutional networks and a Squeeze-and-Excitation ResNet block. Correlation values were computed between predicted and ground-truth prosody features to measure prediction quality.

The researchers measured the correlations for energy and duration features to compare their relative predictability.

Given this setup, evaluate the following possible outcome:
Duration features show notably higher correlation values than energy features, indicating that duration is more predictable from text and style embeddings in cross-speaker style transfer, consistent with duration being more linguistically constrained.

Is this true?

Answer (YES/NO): NO